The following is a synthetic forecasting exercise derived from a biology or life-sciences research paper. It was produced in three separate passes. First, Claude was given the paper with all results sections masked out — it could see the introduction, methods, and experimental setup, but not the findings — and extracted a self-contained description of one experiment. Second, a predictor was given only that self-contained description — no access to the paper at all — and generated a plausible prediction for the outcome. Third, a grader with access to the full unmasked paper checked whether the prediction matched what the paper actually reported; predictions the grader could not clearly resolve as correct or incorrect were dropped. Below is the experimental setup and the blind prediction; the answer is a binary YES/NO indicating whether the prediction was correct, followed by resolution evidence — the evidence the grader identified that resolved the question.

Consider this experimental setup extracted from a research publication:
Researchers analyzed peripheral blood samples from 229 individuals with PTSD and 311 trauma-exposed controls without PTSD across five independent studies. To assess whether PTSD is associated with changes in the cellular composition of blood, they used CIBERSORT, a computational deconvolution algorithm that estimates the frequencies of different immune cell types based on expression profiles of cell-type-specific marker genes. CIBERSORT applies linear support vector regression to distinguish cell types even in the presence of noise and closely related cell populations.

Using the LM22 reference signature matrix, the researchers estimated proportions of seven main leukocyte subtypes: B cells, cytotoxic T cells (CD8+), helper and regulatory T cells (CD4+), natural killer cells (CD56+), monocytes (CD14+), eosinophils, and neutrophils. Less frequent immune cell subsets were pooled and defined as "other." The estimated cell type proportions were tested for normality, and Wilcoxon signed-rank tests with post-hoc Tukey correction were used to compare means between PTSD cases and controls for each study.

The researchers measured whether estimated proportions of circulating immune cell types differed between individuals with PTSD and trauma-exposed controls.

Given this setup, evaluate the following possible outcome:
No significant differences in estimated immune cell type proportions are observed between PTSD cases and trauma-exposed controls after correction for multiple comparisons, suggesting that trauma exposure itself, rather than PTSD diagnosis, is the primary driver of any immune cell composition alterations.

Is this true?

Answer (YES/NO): NO